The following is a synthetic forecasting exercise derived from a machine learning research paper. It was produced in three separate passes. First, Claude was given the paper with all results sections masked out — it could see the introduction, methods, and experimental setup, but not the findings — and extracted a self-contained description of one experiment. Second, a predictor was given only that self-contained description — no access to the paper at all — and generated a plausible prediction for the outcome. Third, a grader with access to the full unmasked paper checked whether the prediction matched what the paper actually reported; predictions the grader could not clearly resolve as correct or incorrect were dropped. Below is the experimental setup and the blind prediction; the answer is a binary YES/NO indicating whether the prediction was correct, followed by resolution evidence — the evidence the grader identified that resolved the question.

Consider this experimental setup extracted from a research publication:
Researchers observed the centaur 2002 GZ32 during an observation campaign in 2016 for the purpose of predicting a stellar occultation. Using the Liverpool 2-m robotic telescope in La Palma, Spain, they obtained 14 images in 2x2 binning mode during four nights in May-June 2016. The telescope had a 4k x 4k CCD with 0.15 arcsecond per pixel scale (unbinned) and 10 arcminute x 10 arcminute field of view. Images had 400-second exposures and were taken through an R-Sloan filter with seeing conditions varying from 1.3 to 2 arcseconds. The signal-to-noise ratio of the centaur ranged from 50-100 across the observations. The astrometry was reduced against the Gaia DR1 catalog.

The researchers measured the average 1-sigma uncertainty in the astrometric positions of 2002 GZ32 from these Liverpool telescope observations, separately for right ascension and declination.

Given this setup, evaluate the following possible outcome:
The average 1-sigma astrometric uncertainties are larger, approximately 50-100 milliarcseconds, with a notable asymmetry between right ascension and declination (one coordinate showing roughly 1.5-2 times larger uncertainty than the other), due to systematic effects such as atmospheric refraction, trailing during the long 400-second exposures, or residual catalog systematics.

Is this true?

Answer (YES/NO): NO